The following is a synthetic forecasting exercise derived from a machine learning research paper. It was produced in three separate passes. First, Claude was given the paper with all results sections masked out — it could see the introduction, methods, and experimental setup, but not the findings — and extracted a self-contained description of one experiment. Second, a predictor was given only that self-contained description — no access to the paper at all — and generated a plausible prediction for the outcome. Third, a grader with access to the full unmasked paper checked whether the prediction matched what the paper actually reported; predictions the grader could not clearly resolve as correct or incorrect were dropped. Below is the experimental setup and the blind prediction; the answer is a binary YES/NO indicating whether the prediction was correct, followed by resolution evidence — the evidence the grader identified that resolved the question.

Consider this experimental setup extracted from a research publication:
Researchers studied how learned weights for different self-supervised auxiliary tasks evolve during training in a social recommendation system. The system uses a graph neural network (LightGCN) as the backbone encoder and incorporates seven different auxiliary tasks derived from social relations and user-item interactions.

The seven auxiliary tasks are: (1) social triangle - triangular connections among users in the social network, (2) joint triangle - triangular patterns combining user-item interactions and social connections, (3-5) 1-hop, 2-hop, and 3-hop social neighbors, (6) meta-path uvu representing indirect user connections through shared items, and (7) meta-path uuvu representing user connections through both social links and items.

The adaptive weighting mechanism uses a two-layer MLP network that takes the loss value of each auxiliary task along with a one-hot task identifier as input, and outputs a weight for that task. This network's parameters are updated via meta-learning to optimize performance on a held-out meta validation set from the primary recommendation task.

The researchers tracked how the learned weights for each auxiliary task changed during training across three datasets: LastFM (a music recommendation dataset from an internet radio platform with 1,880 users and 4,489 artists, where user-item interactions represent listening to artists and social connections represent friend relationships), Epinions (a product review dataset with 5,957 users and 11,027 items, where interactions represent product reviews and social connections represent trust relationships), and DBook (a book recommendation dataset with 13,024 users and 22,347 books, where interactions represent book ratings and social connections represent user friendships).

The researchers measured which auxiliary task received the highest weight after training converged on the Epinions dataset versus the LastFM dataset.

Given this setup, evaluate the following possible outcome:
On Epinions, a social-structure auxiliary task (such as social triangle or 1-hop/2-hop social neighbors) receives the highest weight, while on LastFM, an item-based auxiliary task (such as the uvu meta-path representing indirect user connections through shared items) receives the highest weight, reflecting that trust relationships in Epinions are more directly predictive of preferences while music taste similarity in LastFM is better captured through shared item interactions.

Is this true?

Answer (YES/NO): NO